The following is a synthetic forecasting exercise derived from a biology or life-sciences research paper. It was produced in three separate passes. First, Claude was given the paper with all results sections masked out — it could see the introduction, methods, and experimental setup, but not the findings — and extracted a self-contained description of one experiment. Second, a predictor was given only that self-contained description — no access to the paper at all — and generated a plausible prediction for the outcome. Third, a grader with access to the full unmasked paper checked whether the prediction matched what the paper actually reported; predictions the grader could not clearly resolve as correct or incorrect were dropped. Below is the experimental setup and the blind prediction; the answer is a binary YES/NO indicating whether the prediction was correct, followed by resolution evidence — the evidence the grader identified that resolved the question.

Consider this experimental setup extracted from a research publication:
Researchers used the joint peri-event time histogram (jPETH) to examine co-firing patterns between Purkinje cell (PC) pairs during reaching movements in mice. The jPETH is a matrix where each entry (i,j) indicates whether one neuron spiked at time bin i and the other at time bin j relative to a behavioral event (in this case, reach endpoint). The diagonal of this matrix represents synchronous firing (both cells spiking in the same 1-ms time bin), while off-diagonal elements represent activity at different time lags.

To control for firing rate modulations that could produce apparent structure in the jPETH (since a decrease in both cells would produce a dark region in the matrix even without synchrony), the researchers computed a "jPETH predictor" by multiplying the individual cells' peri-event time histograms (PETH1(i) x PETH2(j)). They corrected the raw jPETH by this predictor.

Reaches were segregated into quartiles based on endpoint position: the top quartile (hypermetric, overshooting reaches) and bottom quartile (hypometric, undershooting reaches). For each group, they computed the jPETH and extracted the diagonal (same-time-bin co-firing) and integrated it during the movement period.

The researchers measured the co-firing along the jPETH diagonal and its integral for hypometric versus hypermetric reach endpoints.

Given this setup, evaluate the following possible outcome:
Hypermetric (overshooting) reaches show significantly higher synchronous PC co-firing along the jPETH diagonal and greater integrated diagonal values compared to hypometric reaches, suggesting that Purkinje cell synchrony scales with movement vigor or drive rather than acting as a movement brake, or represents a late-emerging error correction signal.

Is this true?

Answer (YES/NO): NO